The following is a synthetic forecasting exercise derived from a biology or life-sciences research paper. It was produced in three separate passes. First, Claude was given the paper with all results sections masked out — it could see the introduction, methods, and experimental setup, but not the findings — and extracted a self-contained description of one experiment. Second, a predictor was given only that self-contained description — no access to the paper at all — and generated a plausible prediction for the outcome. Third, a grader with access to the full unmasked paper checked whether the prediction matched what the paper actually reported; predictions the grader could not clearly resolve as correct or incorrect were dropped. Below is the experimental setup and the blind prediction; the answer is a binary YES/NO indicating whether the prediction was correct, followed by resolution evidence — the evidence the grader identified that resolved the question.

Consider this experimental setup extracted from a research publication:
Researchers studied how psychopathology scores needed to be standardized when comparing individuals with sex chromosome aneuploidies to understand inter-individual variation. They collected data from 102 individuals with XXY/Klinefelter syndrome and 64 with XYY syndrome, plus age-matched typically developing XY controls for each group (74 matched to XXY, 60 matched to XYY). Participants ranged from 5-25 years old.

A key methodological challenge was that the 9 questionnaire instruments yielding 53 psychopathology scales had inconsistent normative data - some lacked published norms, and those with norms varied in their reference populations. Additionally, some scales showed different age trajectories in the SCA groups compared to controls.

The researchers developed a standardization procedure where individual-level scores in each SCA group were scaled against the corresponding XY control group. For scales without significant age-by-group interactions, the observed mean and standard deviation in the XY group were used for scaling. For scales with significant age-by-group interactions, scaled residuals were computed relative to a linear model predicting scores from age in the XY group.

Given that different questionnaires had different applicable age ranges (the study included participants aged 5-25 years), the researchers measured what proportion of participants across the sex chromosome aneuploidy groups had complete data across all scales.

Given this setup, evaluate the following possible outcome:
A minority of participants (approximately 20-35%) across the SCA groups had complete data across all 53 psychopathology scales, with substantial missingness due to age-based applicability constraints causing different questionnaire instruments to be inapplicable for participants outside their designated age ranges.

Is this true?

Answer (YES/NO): NO